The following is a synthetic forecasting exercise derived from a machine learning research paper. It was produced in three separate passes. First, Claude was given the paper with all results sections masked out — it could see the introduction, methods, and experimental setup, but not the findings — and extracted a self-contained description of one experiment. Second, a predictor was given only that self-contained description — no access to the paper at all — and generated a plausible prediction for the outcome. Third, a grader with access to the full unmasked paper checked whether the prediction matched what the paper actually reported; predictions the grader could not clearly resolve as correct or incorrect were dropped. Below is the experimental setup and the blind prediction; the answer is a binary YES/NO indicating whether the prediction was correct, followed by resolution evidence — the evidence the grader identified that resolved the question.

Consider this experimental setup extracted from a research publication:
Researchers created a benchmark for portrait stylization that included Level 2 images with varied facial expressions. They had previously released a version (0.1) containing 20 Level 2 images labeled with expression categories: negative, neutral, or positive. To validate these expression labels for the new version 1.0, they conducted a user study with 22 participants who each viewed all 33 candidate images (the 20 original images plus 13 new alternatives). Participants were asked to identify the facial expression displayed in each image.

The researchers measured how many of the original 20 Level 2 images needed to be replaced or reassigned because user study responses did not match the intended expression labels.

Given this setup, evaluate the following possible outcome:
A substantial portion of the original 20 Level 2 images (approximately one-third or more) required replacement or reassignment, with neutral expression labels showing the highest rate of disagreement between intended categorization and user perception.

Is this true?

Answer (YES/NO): NO